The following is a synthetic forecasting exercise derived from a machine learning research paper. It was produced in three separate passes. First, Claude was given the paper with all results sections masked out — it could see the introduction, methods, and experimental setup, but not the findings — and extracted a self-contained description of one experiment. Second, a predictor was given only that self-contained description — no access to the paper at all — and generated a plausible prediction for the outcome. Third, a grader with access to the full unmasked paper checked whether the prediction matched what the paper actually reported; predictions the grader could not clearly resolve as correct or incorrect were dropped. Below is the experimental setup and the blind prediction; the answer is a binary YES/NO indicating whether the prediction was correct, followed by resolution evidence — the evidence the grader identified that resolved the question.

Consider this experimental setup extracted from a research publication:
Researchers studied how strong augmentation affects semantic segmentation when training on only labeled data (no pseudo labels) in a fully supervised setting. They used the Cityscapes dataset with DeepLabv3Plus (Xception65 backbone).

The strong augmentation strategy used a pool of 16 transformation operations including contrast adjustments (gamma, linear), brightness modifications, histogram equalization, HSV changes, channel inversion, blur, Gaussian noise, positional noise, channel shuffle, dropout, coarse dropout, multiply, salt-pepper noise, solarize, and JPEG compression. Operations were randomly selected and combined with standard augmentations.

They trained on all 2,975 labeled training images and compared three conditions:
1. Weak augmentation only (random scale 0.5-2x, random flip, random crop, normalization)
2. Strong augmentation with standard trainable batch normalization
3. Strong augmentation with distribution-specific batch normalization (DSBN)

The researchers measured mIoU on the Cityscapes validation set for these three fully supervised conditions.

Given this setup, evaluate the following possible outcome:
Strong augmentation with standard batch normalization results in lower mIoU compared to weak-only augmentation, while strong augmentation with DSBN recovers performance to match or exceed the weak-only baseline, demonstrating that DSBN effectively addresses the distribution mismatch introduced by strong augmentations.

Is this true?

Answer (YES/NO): NO